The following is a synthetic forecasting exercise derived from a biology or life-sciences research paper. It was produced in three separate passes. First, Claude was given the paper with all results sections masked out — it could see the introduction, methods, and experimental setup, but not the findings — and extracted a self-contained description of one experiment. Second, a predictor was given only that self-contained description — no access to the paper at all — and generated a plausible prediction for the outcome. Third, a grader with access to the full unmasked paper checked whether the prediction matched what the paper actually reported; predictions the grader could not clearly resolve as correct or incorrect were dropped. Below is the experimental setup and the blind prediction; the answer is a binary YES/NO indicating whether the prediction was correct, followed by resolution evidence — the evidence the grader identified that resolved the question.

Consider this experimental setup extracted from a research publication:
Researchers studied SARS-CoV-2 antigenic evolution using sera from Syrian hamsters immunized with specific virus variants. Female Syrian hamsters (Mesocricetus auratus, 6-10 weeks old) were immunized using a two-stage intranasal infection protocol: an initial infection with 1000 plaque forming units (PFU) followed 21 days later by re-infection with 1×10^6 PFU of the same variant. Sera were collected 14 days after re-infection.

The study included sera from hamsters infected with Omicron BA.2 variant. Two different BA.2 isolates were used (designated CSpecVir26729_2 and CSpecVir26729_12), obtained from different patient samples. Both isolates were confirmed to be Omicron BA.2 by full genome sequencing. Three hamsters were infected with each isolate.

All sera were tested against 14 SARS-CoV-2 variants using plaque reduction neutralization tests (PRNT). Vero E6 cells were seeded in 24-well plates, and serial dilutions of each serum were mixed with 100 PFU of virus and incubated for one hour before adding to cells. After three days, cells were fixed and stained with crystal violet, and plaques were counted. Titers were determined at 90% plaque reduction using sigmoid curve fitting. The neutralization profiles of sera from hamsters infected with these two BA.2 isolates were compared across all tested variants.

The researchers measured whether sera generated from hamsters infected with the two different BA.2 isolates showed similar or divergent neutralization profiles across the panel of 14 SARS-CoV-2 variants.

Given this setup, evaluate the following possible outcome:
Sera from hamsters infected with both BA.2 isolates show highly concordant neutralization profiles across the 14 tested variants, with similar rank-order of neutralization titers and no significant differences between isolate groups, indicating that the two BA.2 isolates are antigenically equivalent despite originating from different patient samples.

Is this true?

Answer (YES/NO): YES